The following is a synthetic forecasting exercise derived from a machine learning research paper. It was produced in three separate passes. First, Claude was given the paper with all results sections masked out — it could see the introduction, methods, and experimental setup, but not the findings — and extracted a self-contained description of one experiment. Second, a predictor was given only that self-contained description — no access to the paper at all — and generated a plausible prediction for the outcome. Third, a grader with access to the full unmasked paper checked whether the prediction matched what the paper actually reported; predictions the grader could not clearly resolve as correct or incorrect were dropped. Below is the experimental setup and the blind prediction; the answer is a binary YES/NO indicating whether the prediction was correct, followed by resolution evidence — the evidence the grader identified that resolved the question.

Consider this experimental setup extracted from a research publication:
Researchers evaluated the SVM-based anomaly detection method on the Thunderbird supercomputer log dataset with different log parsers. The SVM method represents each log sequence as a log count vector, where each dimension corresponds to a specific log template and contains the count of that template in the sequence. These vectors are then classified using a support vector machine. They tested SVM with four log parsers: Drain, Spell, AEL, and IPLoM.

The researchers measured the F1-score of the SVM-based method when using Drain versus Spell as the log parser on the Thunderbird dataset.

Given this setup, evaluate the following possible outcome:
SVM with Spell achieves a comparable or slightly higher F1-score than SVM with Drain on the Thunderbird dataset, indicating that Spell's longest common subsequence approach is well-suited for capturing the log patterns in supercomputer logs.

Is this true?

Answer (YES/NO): NO